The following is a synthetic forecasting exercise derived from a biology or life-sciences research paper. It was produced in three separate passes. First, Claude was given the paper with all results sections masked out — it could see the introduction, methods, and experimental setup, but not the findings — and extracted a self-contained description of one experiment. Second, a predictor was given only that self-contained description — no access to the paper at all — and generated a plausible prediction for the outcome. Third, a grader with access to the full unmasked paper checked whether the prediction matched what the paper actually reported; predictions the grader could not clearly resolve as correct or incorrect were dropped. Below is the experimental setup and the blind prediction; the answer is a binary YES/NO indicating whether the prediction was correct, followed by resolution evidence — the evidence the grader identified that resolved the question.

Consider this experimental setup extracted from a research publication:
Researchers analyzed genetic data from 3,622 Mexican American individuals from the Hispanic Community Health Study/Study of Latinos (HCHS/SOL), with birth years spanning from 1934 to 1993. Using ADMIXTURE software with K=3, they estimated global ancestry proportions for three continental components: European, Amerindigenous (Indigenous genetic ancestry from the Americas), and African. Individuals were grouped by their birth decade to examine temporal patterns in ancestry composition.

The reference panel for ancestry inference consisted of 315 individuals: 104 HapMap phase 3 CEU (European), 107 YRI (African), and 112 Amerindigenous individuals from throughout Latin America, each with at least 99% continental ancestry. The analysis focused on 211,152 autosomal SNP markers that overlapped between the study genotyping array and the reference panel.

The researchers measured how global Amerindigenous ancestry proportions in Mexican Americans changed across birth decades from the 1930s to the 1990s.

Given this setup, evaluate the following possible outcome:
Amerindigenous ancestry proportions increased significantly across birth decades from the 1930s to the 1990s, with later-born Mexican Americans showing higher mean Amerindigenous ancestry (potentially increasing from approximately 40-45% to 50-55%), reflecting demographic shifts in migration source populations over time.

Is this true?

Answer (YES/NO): YES